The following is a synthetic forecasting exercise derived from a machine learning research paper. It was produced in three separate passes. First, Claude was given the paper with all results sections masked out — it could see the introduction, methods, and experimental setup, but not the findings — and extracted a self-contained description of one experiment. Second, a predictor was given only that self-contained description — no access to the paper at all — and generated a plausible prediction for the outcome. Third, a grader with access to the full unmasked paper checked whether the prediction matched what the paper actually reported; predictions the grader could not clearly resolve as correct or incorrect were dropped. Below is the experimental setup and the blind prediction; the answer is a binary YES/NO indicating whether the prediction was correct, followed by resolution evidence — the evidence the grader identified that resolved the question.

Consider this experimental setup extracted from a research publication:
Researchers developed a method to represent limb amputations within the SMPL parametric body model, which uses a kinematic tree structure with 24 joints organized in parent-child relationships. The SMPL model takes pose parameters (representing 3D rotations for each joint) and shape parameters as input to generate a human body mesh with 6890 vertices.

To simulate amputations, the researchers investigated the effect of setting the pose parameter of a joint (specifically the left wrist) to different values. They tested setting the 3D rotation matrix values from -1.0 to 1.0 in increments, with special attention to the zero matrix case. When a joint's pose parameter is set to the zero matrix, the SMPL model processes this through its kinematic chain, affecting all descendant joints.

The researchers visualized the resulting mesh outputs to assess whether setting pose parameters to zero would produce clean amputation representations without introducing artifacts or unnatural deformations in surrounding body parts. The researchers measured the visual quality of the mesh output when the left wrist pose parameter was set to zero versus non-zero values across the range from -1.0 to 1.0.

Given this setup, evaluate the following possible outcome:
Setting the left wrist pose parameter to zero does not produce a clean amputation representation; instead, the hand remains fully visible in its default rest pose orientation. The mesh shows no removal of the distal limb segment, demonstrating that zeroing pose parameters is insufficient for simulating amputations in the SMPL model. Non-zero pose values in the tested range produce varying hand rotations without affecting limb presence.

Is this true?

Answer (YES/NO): NO